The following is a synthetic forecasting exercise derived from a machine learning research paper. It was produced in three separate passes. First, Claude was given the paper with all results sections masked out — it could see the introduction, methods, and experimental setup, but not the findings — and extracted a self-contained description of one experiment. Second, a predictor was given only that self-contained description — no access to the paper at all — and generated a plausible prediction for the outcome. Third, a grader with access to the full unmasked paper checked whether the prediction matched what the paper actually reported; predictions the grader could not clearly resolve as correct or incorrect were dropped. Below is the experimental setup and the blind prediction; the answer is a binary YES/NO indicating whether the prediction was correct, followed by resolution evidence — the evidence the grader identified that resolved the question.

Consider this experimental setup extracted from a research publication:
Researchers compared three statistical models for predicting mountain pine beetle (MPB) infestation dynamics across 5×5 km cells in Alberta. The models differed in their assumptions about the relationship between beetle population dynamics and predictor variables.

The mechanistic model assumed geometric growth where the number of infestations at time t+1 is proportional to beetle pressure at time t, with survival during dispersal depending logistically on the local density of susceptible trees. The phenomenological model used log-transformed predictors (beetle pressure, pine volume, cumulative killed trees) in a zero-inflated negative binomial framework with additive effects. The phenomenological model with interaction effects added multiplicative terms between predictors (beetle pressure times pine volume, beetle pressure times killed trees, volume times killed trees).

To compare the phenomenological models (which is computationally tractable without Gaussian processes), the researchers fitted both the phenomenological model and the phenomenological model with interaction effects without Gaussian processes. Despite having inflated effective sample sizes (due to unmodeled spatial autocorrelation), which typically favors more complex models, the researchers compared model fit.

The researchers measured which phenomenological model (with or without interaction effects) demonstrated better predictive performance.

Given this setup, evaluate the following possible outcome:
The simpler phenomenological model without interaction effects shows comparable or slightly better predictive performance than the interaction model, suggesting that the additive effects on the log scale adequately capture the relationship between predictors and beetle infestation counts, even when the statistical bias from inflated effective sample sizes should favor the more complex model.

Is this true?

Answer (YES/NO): NO